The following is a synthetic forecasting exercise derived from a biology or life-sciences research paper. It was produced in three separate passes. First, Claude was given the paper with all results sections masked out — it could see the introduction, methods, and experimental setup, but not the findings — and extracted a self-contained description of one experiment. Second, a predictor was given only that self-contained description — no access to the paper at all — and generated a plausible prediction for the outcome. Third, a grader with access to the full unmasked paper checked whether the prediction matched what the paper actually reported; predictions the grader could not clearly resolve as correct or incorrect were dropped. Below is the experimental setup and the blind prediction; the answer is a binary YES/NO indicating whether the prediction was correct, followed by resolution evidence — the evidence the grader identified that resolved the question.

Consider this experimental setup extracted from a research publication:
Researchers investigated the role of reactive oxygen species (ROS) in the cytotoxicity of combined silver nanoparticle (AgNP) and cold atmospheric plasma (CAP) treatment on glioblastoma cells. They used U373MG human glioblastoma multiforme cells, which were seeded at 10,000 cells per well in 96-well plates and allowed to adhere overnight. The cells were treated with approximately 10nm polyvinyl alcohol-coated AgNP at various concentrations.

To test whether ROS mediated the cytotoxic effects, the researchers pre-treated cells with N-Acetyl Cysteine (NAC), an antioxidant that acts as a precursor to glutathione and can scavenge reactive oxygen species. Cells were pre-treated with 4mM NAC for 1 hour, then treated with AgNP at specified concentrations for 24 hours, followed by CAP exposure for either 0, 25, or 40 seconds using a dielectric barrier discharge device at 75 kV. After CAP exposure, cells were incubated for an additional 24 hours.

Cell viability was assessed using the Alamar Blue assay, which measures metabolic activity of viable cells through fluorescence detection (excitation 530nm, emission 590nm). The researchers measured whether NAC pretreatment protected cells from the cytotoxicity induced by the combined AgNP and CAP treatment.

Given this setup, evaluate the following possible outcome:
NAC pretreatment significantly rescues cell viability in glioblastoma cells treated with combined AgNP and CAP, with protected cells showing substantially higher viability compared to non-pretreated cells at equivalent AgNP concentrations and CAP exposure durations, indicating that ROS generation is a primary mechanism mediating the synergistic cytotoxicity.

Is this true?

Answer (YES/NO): YES